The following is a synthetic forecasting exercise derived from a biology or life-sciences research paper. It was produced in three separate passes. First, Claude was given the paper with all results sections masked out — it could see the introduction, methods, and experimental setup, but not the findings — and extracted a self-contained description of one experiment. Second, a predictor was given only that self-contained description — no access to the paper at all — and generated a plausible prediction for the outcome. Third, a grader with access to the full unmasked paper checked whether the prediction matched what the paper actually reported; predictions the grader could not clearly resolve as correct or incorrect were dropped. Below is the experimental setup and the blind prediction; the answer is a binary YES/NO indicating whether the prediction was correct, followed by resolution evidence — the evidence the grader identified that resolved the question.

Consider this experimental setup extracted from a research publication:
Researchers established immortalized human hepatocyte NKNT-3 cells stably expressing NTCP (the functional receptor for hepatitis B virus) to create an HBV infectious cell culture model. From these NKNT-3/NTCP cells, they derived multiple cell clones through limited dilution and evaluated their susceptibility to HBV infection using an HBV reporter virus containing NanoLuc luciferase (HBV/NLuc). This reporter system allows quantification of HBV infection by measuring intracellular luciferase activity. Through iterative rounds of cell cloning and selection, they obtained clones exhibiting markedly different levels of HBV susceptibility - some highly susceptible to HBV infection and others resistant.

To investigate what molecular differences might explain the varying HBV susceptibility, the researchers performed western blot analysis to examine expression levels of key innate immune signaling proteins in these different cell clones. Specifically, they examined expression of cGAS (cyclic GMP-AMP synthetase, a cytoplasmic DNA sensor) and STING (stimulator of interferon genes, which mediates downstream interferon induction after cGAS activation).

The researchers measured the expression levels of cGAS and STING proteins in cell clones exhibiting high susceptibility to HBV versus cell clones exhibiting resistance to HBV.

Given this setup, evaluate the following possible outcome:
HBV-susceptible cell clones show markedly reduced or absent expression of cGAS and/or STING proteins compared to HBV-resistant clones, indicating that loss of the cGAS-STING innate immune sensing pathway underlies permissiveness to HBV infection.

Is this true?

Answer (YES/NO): YES